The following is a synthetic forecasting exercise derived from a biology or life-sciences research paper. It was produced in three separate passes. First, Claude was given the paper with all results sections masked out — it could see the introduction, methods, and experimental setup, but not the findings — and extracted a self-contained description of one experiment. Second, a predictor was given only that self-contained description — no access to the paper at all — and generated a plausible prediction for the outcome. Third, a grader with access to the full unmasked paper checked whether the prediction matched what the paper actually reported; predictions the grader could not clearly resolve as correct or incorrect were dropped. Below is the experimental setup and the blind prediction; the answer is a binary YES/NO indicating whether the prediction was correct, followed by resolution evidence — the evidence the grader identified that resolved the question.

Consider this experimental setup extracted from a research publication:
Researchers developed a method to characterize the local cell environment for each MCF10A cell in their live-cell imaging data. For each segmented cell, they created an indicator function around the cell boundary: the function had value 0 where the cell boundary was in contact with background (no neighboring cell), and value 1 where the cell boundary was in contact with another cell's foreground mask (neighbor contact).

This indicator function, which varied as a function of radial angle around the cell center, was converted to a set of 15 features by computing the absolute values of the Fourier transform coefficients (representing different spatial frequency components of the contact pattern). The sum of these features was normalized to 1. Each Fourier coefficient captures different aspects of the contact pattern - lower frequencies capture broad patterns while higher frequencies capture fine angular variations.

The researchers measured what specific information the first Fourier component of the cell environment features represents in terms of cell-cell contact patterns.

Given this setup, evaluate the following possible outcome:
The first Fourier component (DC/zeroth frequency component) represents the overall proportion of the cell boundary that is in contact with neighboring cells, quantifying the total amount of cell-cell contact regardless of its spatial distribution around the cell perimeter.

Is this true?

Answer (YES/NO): YES